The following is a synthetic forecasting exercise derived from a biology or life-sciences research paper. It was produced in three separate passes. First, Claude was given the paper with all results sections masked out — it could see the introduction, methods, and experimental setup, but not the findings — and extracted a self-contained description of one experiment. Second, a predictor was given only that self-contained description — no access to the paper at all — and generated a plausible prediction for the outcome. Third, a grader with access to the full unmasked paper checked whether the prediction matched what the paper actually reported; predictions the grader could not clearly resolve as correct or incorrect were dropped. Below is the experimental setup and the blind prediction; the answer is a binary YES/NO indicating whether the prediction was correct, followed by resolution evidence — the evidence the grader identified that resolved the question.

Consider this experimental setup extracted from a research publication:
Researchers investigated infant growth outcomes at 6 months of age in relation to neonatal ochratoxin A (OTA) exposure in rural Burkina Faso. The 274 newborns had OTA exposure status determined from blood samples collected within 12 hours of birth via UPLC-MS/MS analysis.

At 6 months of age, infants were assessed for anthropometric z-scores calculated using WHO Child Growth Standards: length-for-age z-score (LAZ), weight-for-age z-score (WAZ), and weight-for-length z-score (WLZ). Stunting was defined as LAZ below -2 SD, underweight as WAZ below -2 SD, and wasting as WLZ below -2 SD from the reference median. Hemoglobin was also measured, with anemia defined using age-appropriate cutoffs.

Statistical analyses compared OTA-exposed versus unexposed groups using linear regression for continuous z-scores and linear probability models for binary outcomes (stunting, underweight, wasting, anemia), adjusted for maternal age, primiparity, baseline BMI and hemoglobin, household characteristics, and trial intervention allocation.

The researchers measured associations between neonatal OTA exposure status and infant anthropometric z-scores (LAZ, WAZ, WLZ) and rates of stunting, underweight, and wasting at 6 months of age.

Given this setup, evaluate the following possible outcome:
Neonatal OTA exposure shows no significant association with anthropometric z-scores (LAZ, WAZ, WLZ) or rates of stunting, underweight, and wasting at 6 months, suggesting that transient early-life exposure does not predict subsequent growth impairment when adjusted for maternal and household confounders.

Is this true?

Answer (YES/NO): YES